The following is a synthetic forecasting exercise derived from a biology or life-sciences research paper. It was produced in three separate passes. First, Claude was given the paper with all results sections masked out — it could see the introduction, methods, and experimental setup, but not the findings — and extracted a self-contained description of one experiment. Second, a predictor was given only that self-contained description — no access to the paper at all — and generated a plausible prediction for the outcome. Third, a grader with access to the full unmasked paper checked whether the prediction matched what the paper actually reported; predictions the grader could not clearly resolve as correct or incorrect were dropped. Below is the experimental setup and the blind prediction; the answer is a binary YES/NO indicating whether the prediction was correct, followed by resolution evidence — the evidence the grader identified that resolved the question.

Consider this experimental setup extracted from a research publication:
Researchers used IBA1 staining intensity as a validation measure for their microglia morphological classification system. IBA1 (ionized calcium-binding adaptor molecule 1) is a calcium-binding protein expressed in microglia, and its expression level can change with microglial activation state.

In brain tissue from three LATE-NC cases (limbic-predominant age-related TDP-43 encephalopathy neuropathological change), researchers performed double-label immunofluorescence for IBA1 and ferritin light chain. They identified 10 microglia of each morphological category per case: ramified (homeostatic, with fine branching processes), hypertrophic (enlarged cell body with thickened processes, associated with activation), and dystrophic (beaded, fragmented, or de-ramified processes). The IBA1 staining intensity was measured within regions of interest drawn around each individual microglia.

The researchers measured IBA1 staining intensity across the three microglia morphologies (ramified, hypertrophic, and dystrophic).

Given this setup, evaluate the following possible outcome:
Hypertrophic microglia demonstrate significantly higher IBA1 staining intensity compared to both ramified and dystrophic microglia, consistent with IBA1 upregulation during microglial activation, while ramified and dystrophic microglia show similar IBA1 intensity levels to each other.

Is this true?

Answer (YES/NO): YES